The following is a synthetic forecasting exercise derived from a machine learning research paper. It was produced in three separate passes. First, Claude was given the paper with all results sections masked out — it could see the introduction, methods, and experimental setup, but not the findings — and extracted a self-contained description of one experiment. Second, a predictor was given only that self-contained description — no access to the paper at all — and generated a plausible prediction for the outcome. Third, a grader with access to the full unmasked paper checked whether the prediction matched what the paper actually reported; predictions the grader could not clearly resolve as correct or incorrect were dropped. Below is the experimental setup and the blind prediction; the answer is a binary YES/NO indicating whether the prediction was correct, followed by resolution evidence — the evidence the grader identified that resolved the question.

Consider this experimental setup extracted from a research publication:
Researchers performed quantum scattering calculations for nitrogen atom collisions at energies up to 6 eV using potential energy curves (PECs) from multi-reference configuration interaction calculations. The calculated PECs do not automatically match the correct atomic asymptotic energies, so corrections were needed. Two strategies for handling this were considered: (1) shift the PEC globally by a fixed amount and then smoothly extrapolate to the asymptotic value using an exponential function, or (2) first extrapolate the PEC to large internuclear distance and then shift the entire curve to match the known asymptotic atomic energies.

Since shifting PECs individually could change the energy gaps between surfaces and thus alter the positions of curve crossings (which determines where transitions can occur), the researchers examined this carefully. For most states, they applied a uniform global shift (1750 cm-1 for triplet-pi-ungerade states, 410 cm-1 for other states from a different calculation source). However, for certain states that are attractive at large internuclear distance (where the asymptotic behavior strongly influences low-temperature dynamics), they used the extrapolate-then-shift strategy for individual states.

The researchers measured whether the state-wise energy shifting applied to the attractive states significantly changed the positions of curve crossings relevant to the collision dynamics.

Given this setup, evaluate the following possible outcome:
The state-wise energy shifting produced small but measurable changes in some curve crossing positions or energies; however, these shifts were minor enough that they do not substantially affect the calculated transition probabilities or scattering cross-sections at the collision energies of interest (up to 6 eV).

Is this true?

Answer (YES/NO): NO